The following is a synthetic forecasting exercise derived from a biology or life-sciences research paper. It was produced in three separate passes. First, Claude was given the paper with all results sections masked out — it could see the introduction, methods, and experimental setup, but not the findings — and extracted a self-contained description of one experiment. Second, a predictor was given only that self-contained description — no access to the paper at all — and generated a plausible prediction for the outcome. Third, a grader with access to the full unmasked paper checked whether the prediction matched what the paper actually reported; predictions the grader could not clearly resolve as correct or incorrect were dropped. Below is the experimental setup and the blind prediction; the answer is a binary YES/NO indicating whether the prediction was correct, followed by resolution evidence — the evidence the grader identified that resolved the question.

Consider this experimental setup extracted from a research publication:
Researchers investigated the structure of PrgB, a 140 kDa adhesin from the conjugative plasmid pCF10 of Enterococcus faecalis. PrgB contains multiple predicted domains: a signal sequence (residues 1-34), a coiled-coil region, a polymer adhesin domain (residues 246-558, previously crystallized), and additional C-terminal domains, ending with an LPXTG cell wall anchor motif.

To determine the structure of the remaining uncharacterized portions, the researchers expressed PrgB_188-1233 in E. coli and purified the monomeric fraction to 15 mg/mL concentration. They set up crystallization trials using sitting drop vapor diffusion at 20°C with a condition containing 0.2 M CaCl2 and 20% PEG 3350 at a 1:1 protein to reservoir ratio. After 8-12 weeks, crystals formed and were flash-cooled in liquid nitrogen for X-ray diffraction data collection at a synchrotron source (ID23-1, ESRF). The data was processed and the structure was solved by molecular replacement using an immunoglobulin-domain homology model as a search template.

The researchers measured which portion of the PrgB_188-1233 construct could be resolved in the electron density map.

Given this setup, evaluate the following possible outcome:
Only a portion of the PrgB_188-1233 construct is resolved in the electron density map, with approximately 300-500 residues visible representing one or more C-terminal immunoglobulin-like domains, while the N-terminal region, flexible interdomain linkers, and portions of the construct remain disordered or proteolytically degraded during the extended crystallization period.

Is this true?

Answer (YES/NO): NO